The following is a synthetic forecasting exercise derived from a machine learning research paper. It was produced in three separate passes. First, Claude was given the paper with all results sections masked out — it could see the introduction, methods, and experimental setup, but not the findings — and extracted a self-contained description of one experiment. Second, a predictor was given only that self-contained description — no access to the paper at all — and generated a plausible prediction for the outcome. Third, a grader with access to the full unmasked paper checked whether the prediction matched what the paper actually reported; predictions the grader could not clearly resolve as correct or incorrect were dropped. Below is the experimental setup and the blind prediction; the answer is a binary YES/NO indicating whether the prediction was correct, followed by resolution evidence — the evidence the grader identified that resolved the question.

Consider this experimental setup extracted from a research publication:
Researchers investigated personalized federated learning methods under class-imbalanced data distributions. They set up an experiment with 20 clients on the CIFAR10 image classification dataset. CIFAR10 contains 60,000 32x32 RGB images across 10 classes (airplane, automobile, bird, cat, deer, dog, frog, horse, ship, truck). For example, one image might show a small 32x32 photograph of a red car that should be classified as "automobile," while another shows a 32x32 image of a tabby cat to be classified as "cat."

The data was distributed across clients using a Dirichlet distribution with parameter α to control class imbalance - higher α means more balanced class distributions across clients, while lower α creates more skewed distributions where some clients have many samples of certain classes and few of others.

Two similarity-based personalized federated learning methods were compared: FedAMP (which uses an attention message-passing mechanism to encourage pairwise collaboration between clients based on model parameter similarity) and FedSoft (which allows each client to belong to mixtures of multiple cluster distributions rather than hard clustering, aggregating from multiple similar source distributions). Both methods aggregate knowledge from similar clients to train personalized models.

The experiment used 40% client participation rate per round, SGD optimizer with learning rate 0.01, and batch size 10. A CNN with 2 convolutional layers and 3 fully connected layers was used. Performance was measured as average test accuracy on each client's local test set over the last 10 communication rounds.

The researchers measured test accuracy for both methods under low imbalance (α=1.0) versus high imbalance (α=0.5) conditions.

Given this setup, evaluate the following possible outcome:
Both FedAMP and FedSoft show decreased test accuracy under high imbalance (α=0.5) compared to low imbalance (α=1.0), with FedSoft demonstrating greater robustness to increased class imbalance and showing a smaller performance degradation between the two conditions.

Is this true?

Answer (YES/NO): NO